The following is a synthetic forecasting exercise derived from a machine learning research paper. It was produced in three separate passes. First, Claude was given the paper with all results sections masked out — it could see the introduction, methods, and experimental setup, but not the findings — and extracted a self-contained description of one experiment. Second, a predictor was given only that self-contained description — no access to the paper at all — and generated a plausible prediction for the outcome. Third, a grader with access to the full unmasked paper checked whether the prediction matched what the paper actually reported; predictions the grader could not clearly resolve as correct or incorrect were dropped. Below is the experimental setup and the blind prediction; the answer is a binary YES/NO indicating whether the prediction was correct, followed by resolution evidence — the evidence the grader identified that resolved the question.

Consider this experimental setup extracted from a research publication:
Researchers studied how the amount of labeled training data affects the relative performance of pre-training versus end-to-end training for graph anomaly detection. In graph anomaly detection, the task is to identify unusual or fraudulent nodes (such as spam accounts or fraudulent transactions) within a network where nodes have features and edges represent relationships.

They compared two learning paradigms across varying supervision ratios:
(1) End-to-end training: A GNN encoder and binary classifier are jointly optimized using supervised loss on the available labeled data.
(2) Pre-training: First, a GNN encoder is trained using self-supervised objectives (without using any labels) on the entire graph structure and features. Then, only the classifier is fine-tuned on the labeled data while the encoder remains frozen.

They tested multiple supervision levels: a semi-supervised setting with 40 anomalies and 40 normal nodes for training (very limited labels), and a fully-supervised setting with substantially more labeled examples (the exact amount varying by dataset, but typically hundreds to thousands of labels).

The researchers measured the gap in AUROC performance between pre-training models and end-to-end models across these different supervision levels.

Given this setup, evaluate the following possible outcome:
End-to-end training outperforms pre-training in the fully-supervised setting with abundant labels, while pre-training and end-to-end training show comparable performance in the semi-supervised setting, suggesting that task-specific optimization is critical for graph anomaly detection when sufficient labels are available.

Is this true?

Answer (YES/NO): NO